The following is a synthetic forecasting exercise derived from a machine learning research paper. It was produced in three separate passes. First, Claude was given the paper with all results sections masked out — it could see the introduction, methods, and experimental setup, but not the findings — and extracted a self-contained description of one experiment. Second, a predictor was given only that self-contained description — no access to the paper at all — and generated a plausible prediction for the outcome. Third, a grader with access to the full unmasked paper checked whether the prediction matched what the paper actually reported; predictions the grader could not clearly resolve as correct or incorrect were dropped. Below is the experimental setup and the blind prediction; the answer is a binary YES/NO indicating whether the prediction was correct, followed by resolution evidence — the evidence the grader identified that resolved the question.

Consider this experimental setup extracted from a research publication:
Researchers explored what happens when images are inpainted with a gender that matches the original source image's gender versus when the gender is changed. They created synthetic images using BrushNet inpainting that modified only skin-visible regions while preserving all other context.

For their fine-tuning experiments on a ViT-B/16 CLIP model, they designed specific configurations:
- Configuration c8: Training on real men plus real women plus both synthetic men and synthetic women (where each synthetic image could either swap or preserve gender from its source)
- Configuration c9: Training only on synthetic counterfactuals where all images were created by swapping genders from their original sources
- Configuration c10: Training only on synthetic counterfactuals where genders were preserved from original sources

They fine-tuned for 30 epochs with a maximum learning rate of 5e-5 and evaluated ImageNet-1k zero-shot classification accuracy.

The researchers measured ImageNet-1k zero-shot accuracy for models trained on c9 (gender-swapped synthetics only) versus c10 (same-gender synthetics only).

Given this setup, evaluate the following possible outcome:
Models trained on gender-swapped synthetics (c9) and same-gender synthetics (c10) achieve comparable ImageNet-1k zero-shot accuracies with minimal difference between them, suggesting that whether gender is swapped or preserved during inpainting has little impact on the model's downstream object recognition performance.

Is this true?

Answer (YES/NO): NO